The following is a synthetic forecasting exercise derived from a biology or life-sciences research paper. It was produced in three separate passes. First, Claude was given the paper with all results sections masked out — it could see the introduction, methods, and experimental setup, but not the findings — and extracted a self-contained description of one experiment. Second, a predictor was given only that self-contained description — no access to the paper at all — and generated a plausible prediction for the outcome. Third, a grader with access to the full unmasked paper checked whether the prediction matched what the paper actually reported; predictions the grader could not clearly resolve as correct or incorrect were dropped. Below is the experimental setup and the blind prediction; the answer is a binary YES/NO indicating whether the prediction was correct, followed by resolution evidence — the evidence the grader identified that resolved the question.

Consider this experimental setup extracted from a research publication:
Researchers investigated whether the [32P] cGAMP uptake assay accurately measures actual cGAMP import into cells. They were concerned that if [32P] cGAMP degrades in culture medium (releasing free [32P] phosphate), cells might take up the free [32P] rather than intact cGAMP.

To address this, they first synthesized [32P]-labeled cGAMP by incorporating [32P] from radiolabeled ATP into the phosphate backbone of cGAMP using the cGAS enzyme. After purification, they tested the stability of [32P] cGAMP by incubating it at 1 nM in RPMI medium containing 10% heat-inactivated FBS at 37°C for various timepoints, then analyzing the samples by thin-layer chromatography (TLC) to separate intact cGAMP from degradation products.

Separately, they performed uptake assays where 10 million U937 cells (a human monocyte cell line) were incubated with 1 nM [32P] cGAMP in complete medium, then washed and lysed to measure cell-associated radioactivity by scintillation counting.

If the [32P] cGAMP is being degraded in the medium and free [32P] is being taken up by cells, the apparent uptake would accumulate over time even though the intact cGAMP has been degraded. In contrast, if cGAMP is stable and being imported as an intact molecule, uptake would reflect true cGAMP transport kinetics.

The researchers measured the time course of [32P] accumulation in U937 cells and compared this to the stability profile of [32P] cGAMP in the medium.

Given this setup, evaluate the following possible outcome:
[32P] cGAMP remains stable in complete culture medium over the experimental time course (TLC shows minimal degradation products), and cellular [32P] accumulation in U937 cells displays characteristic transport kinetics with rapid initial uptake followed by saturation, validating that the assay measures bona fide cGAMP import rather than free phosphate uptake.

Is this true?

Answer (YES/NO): NO